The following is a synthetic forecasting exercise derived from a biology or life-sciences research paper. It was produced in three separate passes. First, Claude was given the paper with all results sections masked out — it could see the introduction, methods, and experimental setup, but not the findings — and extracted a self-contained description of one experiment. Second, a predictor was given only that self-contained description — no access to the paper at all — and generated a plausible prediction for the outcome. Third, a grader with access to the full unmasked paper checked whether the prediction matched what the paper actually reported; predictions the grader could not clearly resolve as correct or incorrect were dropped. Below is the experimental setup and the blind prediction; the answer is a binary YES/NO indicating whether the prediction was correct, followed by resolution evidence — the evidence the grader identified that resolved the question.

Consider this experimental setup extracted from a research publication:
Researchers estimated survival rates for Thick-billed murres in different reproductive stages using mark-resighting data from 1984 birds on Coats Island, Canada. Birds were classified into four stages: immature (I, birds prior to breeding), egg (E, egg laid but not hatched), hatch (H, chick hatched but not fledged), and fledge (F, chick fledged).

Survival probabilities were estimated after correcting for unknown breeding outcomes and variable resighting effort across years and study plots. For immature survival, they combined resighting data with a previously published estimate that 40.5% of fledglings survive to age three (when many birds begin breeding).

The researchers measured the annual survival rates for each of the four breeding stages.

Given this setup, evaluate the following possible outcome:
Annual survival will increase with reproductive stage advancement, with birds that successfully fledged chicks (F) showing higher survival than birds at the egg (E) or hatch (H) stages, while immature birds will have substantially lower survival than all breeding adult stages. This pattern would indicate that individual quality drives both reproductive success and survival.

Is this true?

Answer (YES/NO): NO